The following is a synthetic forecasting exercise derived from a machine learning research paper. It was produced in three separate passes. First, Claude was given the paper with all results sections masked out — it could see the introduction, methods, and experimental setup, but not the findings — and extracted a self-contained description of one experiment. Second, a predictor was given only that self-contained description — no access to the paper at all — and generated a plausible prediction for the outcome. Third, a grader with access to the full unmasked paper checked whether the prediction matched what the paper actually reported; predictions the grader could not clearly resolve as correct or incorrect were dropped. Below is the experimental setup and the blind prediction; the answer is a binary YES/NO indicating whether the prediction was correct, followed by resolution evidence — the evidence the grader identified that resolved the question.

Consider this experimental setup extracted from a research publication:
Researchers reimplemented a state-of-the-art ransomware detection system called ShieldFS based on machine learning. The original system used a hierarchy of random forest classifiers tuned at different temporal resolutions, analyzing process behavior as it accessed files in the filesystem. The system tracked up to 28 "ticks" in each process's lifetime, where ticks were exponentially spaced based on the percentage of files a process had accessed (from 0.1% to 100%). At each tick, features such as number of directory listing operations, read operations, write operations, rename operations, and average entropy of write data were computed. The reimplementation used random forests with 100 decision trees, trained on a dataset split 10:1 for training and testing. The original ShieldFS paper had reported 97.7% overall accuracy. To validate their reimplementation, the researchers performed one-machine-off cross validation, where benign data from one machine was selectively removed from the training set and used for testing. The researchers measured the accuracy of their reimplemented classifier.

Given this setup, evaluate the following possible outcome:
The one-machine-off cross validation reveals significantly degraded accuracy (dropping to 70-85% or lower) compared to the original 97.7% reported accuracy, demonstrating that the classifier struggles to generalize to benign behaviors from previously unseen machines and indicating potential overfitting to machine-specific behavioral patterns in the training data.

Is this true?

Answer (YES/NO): NO